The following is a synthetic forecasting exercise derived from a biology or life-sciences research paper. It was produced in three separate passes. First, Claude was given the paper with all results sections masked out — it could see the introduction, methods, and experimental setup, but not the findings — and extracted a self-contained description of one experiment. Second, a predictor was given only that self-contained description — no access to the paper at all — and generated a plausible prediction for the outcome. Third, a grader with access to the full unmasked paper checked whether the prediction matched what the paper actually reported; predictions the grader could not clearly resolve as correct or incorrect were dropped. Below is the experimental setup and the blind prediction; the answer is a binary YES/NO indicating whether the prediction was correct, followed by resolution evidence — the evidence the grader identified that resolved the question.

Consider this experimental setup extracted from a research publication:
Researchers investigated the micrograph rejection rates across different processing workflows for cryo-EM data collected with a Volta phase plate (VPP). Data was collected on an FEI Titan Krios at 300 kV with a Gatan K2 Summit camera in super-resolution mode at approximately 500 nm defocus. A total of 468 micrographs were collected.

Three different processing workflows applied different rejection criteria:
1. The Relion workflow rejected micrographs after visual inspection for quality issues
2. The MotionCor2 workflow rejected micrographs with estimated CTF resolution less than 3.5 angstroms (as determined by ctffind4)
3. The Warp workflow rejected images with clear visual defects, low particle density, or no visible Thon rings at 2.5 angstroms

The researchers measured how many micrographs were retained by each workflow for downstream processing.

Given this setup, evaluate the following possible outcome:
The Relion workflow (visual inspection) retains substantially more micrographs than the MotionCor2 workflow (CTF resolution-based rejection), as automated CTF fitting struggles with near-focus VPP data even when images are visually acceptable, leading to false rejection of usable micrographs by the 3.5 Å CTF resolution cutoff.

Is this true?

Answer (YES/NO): YES